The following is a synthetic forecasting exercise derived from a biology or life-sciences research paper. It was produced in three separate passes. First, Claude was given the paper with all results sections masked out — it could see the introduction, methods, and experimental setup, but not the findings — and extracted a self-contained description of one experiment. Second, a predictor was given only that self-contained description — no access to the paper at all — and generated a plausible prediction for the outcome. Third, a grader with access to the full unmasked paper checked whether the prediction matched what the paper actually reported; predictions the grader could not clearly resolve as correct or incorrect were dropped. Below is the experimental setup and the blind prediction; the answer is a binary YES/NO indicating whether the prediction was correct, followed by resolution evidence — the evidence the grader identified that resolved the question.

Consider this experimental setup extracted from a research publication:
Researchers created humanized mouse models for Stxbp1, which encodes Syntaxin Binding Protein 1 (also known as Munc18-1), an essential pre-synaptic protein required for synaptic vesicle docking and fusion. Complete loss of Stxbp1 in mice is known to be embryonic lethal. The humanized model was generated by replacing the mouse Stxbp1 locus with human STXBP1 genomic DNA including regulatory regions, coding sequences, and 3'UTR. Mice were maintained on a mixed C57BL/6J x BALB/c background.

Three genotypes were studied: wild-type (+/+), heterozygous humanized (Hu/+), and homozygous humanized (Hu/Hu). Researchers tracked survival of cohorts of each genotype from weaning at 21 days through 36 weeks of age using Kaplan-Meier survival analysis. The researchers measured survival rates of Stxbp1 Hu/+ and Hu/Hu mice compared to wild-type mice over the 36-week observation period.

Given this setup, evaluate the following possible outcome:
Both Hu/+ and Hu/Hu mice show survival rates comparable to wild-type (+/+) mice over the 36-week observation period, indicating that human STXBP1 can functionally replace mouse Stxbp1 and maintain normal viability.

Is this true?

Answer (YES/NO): NO